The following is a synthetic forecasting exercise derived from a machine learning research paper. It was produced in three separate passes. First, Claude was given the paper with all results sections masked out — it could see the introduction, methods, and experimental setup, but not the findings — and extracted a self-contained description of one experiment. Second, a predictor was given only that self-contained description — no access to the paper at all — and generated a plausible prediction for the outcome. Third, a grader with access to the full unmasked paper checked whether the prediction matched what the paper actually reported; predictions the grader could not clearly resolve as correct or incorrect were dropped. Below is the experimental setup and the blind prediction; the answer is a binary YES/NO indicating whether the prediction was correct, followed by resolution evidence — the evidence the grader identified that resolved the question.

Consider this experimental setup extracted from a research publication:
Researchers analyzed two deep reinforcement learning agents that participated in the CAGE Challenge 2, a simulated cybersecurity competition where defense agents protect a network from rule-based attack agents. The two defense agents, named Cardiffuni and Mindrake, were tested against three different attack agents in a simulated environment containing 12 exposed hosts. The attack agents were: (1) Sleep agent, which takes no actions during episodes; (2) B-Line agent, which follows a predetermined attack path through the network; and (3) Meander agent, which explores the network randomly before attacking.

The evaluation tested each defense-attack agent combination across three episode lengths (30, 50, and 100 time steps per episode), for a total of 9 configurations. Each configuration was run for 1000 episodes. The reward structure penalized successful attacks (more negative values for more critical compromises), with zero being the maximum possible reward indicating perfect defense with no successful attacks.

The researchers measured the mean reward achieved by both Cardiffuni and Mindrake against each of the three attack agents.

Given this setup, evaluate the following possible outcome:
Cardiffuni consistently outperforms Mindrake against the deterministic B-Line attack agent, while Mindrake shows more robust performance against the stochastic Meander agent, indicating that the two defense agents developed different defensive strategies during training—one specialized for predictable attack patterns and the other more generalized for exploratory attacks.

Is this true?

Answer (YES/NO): NO